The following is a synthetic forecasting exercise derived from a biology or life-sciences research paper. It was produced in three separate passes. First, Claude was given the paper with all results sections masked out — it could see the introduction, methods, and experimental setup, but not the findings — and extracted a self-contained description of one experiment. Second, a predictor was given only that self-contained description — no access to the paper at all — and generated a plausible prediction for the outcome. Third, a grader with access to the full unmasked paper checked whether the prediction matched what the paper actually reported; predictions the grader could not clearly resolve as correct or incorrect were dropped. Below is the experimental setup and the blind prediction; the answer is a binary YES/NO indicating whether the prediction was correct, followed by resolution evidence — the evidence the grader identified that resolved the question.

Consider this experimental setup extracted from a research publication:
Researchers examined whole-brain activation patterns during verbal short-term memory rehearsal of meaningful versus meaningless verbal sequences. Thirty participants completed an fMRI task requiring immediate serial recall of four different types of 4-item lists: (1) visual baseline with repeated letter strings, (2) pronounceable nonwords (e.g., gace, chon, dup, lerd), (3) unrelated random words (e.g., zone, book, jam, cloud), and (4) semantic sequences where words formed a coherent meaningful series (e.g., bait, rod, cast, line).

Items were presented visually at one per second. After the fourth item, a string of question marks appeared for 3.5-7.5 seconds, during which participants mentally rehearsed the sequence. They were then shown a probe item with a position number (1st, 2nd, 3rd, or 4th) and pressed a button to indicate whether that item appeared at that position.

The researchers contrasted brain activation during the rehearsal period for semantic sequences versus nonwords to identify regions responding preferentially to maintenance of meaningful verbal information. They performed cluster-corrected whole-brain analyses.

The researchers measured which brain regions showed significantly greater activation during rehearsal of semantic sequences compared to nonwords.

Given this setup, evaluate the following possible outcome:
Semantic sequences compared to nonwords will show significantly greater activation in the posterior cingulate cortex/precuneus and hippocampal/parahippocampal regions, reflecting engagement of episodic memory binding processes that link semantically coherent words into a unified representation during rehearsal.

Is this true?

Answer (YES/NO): NO